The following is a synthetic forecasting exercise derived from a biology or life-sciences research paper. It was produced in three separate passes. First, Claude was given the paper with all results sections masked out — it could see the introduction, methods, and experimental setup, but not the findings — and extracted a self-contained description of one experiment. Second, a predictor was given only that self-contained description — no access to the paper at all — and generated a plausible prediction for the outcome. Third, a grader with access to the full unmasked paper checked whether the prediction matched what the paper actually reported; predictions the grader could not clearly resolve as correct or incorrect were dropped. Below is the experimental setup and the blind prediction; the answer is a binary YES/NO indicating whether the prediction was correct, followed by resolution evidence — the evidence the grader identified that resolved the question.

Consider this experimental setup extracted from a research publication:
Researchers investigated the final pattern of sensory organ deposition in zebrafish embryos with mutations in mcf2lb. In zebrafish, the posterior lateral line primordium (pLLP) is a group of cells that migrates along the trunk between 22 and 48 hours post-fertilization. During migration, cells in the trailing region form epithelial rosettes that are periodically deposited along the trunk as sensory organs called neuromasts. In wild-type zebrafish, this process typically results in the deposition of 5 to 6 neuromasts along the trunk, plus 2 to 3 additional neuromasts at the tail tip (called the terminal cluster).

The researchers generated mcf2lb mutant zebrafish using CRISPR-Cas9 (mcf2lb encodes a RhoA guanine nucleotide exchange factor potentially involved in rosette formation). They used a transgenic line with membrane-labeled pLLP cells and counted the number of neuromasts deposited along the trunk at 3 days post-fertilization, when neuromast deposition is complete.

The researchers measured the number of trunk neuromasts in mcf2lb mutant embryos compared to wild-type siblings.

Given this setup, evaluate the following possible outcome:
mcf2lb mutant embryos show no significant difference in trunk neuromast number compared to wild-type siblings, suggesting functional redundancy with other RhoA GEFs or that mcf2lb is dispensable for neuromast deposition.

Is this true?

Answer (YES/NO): NO